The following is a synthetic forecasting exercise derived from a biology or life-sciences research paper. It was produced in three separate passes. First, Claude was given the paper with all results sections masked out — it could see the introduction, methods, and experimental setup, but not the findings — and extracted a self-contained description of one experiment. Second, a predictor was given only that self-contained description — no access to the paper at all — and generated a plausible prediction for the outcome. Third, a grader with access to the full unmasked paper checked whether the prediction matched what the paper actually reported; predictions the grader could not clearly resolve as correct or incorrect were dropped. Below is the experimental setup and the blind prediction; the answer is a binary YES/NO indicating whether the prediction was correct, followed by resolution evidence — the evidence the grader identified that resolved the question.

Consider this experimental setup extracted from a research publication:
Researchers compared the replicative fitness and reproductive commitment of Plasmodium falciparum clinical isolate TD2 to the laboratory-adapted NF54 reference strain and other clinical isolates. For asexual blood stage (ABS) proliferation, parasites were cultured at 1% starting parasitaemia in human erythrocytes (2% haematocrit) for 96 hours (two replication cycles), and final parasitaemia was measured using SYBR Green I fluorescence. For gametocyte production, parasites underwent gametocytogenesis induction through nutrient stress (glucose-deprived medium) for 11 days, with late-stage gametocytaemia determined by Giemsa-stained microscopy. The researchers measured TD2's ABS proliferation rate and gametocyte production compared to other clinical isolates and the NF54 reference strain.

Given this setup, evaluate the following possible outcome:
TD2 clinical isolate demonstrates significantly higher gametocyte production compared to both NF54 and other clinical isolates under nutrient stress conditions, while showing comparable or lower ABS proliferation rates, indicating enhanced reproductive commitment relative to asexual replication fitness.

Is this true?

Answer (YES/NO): NO